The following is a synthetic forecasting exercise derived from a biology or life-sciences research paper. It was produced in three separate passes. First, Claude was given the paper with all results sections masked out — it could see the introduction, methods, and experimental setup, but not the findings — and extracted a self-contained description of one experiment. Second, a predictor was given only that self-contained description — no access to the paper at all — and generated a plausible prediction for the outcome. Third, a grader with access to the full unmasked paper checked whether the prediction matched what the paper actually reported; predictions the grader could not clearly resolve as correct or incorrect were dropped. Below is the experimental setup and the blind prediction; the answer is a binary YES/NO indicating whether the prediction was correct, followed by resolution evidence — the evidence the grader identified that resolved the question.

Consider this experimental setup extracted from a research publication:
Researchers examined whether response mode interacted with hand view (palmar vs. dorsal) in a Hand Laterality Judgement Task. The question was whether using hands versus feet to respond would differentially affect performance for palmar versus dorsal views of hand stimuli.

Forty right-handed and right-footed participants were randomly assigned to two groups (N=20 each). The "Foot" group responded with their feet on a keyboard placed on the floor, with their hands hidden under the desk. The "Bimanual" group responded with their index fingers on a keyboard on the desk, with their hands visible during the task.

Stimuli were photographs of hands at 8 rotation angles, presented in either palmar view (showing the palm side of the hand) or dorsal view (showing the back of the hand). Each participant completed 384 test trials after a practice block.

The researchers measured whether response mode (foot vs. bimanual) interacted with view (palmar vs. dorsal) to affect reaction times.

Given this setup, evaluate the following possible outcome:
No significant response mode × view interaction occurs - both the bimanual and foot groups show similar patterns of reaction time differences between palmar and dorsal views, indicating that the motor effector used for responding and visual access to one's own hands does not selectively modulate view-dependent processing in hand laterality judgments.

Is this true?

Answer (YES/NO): YES